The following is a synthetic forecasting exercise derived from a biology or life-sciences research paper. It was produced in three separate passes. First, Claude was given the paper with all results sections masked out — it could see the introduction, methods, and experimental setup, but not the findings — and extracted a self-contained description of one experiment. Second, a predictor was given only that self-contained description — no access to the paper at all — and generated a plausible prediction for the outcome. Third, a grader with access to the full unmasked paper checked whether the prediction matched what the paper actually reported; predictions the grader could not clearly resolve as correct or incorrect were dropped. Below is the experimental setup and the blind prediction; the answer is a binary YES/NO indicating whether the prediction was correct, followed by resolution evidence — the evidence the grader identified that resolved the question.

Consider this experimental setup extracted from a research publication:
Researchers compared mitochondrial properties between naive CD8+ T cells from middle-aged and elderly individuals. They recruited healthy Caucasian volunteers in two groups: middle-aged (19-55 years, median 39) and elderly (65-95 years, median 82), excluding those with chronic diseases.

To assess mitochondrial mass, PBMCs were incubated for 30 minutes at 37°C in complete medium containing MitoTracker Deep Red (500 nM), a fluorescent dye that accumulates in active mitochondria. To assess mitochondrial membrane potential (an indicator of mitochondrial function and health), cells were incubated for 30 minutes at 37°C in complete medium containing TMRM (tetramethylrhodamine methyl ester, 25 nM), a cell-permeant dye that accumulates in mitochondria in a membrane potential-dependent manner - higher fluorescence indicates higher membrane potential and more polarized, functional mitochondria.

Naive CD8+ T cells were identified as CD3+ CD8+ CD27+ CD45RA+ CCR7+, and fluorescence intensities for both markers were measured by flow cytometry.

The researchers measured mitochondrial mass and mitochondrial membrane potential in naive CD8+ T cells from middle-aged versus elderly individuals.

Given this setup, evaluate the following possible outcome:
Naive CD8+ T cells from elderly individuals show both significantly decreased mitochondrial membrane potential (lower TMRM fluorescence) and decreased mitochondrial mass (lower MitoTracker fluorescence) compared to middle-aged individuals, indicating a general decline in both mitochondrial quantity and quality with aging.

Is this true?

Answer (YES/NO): NO